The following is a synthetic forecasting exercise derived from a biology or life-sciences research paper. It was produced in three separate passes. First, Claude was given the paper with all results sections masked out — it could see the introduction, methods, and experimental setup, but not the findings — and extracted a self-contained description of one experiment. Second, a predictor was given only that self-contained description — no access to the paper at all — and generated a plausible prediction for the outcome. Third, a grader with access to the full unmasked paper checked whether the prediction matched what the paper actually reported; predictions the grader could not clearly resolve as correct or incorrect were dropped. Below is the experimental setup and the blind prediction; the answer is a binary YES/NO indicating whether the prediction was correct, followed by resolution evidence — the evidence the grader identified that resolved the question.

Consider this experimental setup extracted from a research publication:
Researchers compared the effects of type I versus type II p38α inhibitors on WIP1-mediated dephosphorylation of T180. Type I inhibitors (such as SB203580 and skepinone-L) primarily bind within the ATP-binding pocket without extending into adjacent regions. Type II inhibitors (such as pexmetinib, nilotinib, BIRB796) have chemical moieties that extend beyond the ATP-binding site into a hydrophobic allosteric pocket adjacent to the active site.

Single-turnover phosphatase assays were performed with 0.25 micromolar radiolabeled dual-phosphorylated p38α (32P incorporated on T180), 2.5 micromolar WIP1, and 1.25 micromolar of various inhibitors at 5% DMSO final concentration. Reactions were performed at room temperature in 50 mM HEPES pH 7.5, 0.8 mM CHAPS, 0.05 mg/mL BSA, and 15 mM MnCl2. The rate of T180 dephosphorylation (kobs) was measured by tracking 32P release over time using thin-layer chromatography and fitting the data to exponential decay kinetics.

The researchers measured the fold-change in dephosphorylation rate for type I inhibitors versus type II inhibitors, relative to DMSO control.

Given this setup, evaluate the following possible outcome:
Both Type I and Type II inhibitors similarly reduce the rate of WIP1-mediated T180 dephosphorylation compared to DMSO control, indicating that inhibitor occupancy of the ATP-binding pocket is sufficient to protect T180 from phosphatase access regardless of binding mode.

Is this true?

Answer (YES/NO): NO